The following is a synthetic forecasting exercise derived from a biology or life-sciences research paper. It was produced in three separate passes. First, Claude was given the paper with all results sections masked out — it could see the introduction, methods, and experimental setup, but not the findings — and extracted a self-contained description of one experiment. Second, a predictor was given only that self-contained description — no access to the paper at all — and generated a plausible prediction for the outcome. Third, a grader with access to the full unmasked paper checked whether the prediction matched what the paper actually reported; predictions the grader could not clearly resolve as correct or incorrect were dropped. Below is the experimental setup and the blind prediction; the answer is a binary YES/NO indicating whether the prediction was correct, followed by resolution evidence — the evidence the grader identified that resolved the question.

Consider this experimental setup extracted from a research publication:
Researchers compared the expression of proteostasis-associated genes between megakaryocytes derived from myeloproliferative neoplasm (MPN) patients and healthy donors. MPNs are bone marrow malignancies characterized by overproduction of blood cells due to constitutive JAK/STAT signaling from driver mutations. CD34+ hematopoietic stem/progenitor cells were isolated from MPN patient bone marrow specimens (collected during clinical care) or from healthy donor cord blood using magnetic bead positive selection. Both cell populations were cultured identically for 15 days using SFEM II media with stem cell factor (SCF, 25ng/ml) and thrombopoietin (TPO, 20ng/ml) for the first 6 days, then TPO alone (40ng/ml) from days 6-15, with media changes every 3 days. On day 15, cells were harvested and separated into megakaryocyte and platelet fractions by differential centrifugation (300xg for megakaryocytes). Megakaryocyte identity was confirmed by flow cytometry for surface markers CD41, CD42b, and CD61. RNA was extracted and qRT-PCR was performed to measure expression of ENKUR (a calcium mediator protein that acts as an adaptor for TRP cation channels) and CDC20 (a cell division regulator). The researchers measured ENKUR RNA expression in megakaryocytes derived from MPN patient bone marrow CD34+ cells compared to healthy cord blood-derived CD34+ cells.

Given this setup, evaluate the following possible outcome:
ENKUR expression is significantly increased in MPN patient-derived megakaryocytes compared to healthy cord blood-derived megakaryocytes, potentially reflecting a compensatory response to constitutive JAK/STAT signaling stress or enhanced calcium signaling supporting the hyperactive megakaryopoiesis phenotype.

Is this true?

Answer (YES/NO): NO